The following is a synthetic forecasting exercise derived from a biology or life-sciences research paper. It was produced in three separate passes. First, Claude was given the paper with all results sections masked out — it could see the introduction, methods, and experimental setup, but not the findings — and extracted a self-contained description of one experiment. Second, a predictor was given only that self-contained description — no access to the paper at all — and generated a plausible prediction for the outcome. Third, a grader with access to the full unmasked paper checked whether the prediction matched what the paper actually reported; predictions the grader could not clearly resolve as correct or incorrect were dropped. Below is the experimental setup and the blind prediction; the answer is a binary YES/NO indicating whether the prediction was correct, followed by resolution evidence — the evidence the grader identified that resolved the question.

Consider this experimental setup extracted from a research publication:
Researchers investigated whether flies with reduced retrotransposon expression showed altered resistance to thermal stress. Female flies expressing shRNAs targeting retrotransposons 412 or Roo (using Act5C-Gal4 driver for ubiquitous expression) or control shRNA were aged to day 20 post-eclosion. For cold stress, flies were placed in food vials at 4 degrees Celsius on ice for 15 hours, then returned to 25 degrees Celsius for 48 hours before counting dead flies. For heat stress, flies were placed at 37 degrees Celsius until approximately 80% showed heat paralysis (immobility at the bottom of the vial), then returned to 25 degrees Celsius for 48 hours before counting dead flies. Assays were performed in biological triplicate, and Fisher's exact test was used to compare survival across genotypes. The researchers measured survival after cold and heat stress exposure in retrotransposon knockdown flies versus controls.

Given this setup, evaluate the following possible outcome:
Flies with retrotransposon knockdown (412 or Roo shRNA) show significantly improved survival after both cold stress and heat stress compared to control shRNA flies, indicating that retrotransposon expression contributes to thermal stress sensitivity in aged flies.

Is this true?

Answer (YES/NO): NO